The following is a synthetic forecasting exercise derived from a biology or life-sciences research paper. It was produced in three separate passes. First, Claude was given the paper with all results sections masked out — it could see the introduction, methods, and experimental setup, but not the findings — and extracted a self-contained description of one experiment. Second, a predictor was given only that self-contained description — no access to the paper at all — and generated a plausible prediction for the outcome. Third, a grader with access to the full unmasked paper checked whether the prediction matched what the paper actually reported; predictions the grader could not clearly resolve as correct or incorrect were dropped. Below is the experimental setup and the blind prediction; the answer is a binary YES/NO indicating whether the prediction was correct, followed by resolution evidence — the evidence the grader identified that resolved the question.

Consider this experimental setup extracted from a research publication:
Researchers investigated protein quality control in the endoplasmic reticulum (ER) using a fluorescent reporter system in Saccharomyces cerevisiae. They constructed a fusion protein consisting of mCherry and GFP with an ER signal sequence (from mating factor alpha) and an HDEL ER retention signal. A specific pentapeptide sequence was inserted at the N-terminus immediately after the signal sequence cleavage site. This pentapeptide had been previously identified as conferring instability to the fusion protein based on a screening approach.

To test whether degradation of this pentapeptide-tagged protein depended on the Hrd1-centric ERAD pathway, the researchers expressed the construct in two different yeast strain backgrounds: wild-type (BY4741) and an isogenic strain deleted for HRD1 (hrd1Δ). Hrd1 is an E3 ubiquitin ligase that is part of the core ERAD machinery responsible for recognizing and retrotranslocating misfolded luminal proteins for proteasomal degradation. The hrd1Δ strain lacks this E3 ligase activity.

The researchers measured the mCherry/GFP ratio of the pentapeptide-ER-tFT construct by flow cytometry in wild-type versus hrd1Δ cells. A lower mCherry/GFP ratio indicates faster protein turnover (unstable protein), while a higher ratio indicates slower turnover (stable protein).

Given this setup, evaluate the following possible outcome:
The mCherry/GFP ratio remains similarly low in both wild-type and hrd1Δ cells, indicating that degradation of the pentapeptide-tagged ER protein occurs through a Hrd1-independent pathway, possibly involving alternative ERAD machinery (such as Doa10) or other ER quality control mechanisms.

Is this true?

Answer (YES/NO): NO